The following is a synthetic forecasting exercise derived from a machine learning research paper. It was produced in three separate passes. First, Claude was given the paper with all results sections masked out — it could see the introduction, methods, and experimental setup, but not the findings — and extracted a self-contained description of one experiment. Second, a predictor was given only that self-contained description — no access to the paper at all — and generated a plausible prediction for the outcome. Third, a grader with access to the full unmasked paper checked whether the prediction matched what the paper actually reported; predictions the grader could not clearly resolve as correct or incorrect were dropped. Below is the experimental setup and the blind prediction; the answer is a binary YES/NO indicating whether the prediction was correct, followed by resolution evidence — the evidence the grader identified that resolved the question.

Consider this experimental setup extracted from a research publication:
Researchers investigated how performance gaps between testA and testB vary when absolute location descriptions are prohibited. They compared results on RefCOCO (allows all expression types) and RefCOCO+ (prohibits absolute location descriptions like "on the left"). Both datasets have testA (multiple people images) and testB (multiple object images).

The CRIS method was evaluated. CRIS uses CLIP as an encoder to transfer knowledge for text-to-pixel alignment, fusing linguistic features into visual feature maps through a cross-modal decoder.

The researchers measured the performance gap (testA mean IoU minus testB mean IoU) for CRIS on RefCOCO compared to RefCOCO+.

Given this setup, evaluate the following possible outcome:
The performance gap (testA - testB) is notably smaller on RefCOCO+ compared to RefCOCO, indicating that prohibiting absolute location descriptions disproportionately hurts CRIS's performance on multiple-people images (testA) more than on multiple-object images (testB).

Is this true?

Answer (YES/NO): NO